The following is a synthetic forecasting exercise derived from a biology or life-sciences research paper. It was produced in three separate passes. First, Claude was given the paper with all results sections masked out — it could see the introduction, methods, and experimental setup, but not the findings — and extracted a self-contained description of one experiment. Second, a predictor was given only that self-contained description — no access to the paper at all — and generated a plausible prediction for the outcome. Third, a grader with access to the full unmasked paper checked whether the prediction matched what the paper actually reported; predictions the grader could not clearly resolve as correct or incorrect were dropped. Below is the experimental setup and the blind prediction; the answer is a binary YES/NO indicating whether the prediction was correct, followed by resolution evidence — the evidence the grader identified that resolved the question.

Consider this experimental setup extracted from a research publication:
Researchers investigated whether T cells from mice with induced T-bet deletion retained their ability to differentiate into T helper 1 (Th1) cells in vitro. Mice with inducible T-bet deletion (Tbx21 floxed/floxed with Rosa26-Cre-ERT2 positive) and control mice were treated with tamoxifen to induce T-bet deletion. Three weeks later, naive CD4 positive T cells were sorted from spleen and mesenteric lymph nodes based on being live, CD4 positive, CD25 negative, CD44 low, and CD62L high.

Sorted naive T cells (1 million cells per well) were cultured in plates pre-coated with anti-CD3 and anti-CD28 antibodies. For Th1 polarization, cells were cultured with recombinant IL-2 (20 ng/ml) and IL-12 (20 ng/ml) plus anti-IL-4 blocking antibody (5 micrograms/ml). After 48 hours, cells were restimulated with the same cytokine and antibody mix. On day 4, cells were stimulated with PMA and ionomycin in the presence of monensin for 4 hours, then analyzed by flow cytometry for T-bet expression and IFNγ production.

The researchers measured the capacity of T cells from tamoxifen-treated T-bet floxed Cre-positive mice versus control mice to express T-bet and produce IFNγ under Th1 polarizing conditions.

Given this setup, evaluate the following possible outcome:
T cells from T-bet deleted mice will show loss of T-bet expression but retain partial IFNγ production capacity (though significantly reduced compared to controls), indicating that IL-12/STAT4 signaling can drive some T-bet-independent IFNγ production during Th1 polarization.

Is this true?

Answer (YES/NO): NO